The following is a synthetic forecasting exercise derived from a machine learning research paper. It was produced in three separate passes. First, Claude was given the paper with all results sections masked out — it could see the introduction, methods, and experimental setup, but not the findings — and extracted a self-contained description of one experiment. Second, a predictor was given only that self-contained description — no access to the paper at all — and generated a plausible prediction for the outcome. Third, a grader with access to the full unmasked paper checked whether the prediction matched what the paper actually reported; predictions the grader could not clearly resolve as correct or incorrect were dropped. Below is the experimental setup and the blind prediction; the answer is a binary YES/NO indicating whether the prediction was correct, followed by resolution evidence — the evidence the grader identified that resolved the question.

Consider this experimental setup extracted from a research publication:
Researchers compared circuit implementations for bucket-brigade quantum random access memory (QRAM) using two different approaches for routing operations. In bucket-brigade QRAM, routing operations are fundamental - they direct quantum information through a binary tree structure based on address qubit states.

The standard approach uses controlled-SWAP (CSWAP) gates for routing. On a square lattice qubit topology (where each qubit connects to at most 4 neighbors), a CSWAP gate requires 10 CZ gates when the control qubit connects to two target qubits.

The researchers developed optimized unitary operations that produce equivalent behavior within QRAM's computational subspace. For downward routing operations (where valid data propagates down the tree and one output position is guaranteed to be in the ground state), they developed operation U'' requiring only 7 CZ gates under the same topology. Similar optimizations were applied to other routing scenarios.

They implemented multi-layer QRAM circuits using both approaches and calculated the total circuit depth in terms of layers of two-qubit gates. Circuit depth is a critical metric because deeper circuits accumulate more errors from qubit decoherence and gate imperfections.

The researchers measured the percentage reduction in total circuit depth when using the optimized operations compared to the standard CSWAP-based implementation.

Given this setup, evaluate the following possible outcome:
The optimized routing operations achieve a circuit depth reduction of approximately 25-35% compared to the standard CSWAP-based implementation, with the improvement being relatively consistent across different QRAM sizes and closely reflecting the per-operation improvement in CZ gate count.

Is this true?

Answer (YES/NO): YES